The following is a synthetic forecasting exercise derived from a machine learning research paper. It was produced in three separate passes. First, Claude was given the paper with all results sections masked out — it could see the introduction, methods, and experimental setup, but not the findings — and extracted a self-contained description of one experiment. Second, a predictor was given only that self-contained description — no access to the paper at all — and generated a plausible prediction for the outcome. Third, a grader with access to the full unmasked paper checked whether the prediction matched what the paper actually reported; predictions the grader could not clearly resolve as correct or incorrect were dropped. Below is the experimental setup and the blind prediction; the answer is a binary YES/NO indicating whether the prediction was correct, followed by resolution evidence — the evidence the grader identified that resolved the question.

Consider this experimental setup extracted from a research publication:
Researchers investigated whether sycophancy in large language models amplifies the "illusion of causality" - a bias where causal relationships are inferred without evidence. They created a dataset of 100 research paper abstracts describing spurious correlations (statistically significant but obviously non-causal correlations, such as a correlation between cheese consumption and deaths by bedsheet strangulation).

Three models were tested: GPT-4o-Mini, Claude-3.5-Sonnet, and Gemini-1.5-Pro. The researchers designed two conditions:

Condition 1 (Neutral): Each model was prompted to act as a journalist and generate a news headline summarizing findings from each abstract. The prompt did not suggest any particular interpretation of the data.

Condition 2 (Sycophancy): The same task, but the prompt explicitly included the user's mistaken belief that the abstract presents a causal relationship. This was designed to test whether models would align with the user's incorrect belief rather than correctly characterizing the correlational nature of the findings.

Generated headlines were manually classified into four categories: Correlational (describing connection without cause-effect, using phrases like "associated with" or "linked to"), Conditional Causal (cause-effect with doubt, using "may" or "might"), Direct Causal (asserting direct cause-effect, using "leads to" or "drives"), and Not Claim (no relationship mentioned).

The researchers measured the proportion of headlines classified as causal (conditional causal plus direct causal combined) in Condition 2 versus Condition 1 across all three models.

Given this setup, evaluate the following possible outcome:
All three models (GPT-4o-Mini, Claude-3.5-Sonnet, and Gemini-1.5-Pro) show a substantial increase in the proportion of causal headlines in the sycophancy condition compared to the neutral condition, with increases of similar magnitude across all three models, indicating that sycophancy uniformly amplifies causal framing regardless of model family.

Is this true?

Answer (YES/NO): NO